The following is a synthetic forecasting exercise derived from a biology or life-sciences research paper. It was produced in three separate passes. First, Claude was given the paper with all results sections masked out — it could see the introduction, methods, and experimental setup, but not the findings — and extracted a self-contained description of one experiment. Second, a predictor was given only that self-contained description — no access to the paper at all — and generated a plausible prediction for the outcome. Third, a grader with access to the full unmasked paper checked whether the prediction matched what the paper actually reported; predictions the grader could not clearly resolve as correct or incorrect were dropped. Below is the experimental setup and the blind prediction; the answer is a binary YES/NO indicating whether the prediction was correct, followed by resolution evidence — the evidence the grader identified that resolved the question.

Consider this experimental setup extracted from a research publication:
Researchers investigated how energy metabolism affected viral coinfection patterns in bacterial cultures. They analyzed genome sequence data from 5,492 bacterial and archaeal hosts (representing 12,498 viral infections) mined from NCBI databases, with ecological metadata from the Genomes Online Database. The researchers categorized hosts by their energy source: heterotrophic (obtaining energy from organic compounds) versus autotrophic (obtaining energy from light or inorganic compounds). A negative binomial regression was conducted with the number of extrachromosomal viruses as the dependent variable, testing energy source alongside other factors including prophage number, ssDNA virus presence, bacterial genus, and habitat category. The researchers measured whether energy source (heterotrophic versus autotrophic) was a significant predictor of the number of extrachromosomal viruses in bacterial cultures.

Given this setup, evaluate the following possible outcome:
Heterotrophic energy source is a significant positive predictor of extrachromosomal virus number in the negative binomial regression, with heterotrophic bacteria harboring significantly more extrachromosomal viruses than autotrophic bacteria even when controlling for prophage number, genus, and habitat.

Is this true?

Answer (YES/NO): NO